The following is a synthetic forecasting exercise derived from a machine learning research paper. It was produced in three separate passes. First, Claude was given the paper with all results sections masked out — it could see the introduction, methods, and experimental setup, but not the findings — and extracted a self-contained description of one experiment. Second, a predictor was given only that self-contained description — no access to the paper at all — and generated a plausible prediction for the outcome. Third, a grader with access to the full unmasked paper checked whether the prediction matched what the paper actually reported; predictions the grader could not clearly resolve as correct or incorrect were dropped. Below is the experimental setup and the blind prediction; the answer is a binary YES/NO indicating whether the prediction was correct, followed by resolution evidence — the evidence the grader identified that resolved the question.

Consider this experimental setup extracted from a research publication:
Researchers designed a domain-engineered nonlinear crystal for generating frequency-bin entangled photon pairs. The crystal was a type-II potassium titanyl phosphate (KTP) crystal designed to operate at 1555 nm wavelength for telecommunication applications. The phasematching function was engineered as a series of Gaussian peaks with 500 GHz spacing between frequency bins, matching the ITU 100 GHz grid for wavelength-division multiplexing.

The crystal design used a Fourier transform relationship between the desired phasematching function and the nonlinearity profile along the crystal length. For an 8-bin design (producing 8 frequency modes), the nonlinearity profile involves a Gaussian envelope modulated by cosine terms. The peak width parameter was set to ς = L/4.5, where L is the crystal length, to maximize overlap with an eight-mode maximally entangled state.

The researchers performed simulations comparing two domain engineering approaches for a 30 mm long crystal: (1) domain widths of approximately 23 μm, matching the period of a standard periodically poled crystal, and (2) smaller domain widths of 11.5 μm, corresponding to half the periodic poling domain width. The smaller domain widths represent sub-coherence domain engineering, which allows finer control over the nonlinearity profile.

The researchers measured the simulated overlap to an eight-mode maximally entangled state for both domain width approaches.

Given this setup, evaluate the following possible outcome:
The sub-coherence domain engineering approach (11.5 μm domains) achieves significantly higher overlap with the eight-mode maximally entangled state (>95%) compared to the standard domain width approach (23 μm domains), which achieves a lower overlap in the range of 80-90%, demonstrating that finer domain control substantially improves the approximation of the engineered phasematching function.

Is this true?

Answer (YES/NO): NO